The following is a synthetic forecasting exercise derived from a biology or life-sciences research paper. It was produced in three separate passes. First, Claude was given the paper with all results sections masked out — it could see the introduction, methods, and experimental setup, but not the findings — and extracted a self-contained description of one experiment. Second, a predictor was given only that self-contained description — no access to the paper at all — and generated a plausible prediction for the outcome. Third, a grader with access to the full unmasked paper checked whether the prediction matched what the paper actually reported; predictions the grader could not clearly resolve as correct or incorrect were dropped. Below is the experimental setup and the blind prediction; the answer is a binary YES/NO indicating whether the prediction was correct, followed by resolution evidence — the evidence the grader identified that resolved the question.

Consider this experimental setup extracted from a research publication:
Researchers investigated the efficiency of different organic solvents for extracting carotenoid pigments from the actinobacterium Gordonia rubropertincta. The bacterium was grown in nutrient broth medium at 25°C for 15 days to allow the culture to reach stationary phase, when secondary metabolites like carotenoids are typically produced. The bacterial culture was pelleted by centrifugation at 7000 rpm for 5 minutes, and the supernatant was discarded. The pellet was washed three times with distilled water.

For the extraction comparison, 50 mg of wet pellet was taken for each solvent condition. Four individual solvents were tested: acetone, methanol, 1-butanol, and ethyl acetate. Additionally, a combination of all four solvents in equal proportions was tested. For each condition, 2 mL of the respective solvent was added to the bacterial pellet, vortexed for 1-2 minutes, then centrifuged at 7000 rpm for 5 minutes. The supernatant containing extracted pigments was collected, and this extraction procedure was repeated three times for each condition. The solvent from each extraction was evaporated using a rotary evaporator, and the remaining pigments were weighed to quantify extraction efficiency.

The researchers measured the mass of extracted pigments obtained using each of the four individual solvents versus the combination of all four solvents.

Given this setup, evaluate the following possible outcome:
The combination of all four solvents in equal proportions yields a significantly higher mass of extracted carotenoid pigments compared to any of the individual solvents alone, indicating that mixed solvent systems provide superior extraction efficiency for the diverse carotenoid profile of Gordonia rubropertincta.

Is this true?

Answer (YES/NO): NO